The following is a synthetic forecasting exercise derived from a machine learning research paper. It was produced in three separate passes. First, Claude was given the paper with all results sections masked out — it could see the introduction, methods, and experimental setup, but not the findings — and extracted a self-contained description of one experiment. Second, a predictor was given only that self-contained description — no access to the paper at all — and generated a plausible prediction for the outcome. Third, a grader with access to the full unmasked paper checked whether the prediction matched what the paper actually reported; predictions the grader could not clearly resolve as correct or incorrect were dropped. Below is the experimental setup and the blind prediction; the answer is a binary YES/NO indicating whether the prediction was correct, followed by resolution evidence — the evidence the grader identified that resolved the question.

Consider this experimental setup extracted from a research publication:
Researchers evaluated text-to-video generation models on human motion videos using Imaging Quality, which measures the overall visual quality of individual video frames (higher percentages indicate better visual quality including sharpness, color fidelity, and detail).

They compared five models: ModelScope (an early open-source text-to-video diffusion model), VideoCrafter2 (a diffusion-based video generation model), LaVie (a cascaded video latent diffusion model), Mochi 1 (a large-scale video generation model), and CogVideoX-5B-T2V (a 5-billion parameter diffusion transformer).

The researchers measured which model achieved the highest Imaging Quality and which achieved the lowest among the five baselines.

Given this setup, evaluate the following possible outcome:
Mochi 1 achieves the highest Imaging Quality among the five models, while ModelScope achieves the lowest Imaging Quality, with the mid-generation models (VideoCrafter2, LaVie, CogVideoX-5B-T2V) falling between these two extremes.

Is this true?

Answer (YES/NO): NO